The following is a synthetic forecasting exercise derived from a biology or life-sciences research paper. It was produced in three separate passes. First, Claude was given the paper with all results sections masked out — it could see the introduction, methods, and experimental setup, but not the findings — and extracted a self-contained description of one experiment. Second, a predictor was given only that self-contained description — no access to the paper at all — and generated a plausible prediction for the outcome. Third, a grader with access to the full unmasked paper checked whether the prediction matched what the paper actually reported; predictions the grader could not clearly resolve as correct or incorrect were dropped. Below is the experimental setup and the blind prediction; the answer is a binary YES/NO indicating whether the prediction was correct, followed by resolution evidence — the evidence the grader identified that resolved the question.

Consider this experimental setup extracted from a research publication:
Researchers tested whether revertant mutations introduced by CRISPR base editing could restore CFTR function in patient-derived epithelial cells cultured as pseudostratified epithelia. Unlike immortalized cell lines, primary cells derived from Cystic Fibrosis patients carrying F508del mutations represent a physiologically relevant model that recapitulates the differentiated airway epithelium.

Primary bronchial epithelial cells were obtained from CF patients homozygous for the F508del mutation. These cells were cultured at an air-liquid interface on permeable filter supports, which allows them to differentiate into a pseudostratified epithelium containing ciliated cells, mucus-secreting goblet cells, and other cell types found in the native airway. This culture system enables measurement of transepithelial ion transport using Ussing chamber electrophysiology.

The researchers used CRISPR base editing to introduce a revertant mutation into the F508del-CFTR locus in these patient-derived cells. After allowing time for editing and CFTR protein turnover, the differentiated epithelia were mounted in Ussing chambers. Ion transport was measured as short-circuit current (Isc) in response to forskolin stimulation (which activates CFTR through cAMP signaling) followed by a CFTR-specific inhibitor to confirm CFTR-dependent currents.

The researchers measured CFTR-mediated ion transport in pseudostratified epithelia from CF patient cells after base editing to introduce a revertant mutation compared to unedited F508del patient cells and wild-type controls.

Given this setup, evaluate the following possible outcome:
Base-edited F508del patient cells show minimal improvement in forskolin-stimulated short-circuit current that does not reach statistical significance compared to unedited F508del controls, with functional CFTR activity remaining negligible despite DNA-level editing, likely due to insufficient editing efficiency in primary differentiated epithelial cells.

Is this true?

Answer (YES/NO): NO